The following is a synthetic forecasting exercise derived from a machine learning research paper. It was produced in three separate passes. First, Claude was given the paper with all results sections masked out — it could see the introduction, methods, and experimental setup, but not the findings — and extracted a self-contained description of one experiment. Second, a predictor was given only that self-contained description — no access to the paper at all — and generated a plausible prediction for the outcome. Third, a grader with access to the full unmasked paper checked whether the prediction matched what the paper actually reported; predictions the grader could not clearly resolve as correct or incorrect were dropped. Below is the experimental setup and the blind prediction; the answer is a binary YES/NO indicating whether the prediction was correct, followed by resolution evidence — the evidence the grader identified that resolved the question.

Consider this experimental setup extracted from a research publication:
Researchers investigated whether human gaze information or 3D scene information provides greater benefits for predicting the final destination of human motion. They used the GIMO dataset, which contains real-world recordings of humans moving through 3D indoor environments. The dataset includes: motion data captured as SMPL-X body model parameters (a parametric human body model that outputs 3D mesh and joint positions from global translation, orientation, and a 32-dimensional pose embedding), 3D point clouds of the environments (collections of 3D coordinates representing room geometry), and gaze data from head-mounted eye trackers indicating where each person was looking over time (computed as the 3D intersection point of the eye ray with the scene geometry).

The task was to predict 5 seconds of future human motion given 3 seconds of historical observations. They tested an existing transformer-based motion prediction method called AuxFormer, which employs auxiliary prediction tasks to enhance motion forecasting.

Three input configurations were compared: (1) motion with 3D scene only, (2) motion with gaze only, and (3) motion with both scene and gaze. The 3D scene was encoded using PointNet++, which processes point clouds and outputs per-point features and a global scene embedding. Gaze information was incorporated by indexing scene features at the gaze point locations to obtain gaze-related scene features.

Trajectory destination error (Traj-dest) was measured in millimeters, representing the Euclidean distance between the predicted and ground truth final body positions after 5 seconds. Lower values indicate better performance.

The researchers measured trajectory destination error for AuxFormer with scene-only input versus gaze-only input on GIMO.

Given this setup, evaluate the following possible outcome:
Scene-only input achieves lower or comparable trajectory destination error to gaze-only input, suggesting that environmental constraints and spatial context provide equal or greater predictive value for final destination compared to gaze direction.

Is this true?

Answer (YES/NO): NO